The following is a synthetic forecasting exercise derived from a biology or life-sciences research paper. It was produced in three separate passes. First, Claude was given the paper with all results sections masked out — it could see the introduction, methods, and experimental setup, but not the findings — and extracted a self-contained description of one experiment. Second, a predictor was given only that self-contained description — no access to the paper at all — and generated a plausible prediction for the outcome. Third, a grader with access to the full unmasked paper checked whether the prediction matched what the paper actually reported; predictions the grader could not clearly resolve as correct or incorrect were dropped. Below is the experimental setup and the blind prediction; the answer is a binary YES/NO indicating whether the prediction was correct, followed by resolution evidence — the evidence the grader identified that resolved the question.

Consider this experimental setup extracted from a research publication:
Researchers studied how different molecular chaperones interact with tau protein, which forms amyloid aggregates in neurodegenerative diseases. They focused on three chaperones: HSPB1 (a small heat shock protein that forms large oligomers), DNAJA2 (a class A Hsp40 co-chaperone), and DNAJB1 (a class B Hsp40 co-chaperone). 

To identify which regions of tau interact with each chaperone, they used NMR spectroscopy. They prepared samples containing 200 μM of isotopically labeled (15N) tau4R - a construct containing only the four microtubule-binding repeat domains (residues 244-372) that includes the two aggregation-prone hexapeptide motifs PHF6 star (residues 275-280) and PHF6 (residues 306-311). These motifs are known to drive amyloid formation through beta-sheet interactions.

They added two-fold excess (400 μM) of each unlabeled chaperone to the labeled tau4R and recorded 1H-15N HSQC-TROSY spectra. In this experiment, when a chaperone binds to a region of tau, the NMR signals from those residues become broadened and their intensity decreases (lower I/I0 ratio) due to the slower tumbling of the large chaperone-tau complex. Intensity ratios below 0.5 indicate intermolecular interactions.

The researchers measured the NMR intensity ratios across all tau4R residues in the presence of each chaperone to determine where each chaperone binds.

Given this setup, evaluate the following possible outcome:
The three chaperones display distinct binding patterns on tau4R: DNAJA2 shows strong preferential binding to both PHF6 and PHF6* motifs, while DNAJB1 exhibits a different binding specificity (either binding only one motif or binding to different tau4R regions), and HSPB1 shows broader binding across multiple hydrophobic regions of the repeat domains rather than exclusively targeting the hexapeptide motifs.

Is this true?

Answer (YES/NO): NO